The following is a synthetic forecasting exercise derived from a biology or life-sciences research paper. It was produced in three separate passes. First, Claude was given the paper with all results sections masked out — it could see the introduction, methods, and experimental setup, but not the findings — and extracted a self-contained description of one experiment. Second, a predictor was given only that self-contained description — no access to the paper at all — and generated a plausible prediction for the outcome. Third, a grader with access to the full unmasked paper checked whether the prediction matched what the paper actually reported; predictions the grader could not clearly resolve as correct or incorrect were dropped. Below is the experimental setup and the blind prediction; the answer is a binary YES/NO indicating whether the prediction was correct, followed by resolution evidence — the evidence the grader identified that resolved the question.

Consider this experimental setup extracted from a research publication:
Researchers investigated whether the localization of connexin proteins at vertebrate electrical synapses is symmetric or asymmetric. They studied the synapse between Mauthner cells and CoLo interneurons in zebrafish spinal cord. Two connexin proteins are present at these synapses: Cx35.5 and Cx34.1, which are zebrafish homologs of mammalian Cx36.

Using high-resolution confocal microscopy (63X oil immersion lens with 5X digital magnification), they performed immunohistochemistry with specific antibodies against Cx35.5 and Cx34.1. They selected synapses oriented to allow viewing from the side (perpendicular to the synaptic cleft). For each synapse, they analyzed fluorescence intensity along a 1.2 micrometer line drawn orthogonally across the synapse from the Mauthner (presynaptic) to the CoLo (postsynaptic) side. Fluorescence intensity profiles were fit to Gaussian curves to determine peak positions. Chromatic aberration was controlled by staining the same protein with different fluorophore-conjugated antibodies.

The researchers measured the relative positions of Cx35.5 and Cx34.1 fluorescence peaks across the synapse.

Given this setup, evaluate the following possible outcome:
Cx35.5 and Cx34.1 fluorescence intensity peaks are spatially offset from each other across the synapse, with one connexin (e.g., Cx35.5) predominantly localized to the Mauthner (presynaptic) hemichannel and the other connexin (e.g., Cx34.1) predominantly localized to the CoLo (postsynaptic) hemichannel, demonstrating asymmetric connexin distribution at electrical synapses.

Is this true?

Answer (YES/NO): YES